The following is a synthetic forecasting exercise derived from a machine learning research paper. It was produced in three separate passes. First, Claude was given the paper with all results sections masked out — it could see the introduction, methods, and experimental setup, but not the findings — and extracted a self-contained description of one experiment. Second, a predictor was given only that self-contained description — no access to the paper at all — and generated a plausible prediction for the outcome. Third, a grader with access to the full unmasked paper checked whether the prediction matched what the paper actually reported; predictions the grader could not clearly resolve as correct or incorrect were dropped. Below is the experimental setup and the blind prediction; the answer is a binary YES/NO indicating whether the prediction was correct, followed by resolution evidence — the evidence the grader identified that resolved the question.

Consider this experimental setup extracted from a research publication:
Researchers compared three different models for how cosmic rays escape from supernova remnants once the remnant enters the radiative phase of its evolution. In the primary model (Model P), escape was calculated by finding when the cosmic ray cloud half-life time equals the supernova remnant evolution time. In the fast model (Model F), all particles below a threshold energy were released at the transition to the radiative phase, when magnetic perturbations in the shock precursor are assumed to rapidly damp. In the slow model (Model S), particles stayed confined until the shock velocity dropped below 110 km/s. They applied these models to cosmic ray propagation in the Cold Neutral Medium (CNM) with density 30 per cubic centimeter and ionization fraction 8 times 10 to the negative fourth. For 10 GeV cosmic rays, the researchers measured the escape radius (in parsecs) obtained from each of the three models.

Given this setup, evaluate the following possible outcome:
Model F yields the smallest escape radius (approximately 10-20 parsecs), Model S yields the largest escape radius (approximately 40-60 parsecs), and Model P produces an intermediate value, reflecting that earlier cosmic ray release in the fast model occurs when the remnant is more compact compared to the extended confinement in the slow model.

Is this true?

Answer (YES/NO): NO